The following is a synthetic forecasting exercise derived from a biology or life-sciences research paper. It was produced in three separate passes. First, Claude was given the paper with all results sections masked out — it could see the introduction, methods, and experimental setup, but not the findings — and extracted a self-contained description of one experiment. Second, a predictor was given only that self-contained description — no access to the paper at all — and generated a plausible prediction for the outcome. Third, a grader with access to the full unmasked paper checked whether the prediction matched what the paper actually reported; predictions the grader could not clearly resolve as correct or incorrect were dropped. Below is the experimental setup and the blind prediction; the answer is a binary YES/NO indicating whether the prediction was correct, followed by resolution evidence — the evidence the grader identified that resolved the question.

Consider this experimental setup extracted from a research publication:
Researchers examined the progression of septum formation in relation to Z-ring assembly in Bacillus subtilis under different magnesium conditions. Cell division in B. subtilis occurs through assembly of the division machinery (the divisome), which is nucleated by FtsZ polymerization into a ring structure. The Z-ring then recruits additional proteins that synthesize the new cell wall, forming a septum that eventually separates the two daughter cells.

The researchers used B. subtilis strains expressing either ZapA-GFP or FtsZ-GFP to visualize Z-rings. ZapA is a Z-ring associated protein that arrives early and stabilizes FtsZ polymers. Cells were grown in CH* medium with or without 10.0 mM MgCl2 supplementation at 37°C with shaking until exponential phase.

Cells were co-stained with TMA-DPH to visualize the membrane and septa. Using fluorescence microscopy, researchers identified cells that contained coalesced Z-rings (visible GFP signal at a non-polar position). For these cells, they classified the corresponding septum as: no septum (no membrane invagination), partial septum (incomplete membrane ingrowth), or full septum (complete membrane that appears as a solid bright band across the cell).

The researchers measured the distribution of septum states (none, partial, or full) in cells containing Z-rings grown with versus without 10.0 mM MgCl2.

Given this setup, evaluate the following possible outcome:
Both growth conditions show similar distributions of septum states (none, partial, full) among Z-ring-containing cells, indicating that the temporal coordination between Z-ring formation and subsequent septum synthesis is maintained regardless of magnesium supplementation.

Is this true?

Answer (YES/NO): NO